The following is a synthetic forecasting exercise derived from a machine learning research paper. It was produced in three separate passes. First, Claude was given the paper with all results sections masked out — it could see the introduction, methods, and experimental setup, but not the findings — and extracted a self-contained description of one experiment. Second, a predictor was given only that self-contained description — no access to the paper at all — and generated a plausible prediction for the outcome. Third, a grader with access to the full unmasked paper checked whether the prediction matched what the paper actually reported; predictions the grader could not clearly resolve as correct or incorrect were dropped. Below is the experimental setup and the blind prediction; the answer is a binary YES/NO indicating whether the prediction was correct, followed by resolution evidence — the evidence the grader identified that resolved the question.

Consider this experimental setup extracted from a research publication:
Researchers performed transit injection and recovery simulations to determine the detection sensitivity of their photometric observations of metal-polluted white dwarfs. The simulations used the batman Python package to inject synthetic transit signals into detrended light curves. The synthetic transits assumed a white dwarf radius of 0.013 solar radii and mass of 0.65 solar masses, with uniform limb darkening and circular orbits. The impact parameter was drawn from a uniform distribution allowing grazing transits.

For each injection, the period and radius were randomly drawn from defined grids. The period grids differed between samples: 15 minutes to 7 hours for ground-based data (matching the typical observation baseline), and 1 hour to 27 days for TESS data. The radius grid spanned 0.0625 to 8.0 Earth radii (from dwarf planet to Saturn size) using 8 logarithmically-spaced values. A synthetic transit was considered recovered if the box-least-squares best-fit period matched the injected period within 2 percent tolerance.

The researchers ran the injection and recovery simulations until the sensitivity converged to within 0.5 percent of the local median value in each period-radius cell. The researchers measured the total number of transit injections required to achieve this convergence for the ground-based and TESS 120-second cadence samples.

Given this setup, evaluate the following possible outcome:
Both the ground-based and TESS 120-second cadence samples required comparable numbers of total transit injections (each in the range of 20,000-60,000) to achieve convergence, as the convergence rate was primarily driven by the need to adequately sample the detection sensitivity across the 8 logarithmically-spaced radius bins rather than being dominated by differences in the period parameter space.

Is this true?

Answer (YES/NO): YES